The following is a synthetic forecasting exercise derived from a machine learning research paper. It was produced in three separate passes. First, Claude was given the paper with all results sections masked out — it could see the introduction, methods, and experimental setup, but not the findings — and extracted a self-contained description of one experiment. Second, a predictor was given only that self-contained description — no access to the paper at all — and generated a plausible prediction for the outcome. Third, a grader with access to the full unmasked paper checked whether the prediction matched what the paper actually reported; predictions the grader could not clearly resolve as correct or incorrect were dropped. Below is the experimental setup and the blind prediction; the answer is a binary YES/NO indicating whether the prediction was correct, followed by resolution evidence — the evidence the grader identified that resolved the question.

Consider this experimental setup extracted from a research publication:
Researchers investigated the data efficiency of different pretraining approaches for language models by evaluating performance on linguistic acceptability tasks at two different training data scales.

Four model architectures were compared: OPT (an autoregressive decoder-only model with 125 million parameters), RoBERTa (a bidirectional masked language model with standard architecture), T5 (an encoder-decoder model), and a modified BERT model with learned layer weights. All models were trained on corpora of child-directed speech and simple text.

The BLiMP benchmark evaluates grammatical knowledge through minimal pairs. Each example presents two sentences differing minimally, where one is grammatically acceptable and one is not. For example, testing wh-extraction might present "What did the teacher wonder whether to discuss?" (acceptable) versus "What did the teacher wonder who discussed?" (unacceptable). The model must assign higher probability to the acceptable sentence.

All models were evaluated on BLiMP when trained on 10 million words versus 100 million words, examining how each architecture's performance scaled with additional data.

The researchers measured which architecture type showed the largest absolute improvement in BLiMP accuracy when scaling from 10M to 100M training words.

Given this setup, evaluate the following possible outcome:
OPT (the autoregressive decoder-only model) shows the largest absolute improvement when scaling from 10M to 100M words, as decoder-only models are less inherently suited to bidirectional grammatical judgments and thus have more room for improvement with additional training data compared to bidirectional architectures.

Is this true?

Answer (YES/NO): YES